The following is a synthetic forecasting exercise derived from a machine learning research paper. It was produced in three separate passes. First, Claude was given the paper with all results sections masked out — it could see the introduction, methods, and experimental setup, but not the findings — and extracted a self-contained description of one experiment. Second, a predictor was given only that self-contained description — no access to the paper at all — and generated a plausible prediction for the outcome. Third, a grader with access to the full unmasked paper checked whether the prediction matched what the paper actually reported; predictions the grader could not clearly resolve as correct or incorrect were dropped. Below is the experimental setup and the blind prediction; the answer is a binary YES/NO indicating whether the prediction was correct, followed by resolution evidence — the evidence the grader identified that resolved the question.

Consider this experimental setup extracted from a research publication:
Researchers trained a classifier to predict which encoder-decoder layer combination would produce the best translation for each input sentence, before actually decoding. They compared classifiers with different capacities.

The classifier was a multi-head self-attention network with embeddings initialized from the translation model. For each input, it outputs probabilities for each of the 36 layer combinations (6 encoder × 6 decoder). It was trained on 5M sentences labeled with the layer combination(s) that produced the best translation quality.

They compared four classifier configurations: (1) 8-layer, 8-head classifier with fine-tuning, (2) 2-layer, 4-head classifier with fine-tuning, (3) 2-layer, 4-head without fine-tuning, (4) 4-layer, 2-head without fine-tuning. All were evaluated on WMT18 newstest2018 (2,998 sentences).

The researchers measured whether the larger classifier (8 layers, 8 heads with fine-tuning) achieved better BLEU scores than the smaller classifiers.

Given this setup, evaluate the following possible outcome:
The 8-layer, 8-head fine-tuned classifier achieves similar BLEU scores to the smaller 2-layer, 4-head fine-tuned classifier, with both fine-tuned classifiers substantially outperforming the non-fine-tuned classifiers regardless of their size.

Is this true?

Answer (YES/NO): NO